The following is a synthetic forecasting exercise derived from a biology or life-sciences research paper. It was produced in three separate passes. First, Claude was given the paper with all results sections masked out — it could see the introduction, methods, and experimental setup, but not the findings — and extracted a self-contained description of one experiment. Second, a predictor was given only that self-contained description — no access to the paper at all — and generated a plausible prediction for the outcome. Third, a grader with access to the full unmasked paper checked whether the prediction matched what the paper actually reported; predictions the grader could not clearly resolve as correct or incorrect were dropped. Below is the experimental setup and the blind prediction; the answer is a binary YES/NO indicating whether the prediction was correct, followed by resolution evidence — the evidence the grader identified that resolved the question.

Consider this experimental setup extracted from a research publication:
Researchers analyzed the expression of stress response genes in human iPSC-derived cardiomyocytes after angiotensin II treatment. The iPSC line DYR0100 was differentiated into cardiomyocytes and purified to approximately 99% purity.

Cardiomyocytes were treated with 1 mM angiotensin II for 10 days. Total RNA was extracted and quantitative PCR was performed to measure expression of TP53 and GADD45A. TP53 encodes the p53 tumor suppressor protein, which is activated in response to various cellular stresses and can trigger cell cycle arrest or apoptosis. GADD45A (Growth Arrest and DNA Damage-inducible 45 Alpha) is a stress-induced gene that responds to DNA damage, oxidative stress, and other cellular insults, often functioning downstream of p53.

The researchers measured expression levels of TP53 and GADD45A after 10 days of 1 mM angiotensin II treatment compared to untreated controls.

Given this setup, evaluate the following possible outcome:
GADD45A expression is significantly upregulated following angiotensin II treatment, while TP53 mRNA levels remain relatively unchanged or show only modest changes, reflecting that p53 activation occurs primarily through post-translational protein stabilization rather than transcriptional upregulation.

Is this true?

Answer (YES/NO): NO